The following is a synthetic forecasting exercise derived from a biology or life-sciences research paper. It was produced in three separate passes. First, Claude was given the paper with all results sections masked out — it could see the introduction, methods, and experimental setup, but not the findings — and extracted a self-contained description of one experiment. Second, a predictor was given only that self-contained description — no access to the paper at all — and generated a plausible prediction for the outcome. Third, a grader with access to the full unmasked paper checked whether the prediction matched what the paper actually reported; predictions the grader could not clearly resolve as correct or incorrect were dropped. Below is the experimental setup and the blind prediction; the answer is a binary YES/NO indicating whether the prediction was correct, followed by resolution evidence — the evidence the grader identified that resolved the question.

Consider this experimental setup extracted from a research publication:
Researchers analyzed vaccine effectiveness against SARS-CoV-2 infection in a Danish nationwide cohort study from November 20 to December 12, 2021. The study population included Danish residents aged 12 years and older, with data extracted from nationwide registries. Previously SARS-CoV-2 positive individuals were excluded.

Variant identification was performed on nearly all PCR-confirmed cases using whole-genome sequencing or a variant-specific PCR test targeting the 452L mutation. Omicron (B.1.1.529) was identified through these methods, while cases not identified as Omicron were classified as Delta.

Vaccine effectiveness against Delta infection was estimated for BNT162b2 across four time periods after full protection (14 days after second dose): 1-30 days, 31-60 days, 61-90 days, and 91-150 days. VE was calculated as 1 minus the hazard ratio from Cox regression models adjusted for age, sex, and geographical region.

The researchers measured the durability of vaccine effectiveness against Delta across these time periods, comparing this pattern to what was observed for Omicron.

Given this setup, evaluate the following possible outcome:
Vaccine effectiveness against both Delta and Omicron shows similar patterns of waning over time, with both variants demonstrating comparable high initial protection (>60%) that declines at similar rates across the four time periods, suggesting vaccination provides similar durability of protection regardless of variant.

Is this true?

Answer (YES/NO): NO